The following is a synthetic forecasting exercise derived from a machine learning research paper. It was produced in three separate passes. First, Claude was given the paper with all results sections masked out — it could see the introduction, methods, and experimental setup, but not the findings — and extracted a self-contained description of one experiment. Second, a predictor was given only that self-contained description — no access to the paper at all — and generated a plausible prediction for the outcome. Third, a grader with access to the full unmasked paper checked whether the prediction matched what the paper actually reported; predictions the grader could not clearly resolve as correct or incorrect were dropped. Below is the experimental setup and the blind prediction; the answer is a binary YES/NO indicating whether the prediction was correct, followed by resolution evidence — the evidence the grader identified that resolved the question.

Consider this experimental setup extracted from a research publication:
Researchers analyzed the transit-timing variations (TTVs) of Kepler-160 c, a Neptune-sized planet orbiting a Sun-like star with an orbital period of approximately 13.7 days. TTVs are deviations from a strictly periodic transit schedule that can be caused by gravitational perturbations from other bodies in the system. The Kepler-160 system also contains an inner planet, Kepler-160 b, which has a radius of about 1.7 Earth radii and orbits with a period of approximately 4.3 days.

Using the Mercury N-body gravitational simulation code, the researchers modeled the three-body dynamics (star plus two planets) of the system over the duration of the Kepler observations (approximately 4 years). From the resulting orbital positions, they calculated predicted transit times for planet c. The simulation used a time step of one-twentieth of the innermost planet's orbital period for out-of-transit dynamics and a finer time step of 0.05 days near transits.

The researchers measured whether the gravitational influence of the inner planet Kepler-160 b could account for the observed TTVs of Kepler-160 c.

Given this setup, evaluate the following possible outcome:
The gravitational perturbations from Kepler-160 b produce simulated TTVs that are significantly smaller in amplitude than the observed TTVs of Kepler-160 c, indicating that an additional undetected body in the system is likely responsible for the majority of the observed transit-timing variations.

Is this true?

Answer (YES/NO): YES